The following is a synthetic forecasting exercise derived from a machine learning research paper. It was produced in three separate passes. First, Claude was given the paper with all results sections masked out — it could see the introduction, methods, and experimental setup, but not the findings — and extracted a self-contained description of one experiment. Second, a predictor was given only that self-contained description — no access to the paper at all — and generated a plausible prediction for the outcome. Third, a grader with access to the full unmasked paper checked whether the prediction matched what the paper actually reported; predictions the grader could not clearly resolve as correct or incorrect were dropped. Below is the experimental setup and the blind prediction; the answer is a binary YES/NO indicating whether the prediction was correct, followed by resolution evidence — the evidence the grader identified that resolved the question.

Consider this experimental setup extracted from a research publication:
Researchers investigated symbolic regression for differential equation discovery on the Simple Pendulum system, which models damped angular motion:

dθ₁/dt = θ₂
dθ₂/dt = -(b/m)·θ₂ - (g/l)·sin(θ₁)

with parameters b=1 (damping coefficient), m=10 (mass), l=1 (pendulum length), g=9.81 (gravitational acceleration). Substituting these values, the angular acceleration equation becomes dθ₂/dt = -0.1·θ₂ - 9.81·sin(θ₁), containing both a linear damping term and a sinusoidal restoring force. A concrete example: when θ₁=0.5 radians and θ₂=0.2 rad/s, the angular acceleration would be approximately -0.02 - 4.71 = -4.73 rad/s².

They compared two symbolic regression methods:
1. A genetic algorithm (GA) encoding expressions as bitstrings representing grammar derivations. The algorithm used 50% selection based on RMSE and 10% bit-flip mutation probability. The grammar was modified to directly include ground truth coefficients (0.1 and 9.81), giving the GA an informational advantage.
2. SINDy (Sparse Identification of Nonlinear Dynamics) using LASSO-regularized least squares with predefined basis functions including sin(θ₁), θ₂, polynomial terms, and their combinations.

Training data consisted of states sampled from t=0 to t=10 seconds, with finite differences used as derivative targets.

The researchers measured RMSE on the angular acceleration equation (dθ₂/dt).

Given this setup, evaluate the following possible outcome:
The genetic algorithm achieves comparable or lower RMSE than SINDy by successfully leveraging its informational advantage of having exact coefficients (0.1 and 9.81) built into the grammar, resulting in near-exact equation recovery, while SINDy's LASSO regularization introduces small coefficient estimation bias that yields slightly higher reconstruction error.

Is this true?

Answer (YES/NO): NO